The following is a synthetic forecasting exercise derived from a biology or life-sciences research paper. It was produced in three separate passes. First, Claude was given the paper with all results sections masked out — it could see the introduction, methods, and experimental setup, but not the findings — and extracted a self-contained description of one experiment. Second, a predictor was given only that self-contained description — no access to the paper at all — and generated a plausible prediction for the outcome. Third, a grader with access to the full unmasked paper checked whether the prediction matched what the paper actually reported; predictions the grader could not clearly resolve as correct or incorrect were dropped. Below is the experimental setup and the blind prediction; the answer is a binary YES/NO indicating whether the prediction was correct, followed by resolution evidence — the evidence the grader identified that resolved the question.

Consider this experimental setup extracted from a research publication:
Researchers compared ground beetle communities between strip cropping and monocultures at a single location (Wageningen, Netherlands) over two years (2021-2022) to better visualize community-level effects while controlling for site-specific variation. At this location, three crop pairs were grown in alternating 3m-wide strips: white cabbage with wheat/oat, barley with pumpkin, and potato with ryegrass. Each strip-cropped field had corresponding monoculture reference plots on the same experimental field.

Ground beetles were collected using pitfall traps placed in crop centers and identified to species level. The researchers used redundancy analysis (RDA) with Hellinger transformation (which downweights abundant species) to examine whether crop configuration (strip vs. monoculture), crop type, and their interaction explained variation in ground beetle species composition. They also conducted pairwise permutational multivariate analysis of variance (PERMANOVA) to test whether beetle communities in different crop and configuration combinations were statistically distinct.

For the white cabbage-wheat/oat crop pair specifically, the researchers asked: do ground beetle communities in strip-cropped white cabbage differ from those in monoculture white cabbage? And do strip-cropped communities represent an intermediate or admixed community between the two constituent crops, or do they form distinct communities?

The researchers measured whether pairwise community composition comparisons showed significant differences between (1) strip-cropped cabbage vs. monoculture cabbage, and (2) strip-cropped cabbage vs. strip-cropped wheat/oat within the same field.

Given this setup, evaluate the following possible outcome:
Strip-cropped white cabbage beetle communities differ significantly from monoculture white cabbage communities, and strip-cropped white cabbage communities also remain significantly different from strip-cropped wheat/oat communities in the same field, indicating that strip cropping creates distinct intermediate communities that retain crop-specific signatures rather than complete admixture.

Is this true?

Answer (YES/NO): NO